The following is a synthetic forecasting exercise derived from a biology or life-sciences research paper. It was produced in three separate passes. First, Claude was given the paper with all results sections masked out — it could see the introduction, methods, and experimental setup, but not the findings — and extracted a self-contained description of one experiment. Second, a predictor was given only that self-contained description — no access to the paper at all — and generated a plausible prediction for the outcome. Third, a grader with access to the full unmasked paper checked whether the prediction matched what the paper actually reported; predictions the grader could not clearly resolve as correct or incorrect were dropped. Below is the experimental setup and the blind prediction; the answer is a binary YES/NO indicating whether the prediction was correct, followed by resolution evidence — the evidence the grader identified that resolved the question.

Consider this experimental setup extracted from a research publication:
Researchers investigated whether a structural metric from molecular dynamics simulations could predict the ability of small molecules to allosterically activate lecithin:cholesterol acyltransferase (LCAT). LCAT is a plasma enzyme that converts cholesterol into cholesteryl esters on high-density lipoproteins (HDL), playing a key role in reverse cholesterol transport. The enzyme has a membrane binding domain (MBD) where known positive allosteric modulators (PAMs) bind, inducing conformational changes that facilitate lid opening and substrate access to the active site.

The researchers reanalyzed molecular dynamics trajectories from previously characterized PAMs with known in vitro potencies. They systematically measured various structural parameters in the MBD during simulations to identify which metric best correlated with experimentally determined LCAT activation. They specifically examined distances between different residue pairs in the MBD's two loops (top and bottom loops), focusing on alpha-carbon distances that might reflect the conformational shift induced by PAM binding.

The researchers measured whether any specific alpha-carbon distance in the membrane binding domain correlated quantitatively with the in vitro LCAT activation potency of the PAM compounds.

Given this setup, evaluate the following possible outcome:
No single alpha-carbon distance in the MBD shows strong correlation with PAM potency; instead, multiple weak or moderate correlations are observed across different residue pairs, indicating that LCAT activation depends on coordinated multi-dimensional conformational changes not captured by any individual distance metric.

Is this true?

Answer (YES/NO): NO